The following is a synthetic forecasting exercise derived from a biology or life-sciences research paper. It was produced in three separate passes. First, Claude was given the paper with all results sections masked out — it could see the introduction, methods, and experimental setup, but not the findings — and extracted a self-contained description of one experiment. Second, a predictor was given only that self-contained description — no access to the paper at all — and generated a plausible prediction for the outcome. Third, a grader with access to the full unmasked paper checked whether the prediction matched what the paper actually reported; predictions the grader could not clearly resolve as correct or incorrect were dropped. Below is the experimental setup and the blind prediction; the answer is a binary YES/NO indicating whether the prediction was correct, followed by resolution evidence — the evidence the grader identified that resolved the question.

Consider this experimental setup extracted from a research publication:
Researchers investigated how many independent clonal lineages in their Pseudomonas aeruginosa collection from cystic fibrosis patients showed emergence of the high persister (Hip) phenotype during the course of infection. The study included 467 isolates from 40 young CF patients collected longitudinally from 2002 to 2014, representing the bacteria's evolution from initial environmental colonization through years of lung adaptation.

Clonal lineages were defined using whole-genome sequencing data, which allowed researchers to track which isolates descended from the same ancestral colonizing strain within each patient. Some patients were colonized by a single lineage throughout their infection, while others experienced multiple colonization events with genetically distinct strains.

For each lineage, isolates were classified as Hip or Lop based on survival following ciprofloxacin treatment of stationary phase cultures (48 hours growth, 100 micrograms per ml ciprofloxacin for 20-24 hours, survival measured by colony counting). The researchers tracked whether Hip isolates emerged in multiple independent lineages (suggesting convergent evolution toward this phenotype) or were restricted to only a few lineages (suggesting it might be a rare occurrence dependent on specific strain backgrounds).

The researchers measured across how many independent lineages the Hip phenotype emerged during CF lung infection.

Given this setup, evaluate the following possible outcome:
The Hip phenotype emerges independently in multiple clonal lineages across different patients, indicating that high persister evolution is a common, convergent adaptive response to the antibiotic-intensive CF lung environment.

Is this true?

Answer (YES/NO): NO